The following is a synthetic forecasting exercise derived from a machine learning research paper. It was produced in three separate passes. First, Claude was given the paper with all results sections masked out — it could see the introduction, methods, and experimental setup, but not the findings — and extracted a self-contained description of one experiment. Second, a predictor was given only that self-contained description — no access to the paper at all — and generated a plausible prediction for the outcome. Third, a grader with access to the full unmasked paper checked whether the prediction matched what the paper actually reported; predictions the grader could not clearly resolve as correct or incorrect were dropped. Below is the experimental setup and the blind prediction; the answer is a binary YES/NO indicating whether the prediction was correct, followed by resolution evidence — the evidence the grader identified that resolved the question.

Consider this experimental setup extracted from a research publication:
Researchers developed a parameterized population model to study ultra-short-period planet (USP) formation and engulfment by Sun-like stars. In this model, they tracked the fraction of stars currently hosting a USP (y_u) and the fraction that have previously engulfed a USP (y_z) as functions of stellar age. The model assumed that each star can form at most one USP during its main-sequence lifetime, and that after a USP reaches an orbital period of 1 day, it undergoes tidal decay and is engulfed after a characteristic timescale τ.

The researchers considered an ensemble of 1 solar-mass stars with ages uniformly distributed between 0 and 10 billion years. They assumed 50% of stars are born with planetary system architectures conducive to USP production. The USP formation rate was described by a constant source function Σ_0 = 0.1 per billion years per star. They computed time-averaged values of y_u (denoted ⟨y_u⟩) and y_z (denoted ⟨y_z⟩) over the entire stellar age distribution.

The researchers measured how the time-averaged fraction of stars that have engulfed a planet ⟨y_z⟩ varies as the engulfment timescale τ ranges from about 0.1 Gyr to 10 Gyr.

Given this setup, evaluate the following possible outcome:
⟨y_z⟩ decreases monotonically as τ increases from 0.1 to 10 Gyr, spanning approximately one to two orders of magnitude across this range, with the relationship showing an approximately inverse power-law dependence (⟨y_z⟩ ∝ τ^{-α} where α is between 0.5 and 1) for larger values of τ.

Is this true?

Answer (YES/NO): NO